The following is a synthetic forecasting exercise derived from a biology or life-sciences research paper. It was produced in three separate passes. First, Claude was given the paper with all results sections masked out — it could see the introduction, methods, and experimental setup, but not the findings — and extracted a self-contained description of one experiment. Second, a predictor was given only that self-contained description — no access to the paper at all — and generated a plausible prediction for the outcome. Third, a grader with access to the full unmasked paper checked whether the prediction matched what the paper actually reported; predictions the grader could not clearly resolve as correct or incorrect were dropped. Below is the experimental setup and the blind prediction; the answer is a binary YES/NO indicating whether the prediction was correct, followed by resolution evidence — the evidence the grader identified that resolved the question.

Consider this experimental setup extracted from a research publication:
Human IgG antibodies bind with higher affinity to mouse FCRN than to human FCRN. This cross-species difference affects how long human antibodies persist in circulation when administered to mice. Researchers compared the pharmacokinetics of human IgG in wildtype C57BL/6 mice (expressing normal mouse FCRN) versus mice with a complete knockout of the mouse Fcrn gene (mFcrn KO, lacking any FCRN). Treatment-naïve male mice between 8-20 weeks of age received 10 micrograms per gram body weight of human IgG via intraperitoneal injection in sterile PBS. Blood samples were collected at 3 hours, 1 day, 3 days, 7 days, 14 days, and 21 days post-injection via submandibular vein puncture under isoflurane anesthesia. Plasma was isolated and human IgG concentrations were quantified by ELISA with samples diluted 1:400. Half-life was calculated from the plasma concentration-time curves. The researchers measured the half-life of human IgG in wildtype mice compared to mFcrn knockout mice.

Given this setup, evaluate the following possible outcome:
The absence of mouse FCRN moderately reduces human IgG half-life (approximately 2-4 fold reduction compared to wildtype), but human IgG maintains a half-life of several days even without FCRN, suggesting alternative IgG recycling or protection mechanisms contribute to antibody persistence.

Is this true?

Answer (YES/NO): NO